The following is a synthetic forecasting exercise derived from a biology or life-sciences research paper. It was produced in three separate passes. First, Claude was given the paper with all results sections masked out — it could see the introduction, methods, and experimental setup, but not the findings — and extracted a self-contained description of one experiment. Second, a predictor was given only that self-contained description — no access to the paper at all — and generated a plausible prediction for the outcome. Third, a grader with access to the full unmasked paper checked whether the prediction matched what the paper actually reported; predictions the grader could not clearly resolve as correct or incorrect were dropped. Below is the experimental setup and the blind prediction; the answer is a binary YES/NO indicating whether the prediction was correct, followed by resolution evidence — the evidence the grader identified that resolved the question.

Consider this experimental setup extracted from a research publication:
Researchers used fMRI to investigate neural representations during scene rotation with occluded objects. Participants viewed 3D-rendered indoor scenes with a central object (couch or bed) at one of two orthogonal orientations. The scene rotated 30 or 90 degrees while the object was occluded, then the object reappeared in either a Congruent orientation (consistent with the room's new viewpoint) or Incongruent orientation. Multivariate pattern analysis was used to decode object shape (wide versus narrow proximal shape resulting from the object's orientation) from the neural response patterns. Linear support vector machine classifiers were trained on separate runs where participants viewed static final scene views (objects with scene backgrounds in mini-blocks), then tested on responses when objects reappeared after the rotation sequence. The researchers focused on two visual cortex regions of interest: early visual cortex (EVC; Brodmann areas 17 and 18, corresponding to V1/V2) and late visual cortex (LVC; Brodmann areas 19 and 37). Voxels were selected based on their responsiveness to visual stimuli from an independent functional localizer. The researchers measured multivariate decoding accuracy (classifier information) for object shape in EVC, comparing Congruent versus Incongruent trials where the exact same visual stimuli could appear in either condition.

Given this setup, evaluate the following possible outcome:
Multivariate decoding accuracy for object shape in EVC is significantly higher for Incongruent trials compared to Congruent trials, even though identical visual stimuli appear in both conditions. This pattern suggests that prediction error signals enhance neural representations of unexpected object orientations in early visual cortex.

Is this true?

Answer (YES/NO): NO